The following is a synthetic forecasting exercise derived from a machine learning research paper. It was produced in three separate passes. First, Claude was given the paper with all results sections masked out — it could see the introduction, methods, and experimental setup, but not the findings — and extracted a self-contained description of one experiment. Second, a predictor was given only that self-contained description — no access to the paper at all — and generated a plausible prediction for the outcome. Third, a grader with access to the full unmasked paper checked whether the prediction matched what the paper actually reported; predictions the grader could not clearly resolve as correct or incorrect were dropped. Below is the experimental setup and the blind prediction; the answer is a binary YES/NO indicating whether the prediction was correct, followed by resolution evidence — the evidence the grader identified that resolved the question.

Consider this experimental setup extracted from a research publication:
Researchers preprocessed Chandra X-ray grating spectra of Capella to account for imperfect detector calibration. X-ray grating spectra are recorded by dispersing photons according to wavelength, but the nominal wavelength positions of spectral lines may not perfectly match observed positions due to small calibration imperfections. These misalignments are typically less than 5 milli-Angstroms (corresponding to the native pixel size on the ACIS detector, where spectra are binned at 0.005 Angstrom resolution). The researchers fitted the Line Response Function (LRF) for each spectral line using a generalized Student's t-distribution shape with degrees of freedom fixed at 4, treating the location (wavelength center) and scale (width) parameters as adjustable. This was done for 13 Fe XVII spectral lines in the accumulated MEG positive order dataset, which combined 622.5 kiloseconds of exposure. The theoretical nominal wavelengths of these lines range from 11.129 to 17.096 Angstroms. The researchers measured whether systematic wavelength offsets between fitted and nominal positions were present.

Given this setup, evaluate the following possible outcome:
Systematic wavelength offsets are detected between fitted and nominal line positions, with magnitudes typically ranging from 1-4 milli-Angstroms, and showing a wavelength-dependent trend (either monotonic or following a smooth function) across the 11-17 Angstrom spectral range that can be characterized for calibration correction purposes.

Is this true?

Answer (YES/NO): NO